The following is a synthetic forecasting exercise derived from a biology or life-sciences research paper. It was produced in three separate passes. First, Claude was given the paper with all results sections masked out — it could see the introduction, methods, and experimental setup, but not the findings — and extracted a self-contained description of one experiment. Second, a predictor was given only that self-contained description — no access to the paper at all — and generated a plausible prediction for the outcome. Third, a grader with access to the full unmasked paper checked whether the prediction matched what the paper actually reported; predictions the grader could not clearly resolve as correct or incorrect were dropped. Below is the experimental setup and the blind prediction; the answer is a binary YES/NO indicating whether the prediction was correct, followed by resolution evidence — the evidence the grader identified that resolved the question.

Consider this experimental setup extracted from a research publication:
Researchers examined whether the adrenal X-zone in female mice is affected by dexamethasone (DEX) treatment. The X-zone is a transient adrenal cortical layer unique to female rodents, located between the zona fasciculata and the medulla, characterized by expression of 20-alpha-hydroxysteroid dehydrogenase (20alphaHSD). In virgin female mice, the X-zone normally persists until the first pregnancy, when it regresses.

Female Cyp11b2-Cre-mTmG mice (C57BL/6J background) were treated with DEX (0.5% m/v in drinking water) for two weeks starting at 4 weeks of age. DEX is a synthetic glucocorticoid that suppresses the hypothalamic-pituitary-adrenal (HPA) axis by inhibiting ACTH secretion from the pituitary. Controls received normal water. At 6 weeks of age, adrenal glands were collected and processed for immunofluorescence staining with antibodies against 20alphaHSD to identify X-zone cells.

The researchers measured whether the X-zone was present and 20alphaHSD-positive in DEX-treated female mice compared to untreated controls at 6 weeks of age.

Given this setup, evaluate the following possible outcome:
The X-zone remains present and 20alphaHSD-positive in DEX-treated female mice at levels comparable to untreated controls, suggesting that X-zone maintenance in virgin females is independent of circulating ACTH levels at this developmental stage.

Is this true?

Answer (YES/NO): NO